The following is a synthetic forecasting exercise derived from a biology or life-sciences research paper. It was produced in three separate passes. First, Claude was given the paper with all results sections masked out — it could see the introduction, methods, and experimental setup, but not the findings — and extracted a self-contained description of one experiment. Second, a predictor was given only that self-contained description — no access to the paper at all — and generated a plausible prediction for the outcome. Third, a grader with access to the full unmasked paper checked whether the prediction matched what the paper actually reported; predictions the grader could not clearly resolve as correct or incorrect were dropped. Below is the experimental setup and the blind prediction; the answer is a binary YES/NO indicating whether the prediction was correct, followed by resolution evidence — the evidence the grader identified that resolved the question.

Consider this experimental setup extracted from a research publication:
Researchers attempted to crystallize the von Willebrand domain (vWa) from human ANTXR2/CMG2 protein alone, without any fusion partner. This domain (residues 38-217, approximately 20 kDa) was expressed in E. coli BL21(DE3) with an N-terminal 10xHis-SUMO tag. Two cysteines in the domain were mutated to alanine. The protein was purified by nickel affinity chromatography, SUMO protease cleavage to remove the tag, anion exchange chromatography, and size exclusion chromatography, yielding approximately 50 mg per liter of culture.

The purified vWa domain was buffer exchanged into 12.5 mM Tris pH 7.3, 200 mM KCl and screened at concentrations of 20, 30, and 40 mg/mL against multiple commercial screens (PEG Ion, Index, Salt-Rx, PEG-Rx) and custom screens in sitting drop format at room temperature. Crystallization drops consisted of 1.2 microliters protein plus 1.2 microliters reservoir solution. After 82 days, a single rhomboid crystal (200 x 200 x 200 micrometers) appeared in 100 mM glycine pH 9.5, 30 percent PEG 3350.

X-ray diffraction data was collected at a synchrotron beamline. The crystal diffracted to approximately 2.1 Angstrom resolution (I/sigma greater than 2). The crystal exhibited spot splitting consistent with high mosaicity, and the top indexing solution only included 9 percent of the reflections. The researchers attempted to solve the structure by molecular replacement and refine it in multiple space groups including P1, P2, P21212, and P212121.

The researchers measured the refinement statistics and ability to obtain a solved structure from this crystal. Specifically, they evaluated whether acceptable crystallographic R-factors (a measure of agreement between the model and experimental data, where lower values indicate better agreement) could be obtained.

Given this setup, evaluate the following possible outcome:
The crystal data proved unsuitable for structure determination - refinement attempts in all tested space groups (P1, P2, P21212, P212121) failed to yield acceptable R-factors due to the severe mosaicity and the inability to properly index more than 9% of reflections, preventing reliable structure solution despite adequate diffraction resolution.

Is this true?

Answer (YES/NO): YES